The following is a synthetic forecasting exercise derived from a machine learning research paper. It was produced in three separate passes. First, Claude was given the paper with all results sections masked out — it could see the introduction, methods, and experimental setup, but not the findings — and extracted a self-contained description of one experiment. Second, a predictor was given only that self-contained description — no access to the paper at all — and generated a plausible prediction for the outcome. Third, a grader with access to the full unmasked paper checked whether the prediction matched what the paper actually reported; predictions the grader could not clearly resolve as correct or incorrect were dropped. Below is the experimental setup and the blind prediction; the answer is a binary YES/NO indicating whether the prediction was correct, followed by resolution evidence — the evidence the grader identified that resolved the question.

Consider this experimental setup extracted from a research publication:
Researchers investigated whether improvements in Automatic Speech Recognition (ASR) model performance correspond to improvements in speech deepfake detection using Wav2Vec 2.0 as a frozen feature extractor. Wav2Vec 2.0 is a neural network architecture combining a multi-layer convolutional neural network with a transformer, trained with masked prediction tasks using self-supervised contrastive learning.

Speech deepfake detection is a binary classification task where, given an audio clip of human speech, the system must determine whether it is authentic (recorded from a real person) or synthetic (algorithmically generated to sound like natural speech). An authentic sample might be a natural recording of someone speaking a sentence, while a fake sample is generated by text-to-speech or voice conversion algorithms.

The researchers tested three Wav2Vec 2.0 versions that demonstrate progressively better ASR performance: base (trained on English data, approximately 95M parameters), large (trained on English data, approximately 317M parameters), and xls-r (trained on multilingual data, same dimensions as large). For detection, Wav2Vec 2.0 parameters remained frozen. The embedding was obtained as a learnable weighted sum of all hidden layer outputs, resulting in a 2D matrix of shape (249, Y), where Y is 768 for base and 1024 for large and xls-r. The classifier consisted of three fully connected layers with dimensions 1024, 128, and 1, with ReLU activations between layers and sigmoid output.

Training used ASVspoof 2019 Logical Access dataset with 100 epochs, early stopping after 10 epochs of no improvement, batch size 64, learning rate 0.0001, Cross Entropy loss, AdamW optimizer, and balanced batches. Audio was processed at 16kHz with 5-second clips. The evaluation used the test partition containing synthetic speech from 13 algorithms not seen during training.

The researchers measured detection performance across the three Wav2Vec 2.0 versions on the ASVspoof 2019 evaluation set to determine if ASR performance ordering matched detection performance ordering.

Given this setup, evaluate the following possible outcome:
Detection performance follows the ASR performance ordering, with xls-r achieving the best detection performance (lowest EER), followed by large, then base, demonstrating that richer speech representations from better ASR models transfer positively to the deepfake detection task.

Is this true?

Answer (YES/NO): NO